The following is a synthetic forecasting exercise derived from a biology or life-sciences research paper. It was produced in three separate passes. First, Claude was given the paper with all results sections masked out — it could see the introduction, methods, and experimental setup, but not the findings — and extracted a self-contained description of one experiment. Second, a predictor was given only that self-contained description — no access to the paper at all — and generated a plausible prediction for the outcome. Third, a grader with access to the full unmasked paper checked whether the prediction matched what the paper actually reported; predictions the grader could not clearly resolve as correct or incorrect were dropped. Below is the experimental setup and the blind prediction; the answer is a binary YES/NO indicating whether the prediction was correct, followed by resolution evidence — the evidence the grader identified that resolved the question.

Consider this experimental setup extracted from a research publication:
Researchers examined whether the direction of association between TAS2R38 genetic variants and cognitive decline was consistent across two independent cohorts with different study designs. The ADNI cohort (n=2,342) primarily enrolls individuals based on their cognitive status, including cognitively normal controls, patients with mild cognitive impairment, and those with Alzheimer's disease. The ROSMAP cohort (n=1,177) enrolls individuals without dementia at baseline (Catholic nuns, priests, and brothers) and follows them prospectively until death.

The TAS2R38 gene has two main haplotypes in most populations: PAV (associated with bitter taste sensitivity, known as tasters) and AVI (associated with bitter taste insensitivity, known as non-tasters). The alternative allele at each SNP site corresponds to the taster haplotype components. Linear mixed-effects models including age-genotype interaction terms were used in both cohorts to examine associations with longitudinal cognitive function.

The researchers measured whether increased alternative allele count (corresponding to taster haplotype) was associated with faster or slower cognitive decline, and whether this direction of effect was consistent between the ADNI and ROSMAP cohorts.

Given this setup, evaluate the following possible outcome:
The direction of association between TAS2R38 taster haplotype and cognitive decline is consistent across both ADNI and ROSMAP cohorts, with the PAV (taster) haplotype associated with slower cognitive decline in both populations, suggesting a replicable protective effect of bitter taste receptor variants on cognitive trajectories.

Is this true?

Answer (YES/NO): YES